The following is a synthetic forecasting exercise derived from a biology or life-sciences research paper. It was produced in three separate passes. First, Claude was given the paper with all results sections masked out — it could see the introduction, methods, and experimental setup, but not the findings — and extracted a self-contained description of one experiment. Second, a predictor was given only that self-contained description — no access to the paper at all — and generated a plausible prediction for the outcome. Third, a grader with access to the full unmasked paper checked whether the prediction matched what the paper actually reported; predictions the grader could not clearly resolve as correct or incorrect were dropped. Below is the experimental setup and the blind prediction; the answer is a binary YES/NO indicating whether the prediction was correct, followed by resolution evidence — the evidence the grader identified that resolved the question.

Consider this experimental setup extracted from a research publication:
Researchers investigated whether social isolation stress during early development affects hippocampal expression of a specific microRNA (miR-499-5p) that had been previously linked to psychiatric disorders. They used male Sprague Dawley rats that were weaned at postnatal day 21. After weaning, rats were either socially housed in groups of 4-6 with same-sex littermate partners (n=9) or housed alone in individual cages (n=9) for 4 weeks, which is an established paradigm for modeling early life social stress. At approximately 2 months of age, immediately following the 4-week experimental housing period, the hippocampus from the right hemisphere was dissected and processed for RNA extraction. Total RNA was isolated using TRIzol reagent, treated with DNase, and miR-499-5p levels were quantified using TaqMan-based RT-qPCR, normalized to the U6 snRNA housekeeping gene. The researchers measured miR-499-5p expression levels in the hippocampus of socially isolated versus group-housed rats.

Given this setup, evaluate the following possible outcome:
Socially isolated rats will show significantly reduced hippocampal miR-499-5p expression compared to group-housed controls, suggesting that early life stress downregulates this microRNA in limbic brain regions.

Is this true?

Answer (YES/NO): NO